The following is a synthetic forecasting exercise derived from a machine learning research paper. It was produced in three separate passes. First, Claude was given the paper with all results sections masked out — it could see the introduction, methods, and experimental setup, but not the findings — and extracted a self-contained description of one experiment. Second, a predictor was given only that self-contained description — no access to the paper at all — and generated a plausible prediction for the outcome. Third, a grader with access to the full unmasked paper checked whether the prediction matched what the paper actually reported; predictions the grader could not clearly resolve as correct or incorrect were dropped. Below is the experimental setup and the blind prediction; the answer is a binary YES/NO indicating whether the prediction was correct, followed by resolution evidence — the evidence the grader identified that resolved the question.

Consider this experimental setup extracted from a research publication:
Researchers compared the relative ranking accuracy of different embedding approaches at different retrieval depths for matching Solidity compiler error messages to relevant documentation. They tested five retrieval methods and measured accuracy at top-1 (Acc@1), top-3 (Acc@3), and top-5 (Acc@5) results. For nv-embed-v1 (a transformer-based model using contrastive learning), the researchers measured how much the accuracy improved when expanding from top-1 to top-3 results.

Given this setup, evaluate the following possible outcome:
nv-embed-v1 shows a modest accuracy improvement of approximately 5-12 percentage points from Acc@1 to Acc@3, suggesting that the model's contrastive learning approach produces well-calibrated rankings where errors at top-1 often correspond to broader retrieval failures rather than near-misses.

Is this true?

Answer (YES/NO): NO